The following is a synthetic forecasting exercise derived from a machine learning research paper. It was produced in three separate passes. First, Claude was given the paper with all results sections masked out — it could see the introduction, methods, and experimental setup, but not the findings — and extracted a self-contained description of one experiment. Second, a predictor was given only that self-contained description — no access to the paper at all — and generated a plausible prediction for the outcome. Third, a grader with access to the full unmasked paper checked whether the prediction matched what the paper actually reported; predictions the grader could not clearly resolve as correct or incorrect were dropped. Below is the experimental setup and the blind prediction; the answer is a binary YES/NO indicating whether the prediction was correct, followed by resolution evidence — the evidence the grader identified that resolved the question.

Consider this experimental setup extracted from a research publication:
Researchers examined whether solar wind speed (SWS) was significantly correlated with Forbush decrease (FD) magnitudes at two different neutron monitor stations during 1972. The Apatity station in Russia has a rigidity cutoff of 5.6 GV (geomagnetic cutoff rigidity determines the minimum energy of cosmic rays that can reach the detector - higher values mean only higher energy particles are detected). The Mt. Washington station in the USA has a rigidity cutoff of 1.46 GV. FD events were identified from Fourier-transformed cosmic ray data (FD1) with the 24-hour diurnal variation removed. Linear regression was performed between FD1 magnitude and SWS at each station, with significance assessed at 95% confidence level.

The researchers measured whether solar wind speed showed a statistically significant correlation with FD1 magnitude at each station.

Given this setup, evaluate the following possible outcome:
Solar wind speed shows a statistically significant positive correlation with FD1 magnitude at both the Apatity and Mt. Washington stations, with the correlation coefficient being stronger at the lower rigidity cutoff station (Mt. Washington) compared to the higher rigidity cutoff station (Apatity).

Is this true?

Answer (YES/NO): NO